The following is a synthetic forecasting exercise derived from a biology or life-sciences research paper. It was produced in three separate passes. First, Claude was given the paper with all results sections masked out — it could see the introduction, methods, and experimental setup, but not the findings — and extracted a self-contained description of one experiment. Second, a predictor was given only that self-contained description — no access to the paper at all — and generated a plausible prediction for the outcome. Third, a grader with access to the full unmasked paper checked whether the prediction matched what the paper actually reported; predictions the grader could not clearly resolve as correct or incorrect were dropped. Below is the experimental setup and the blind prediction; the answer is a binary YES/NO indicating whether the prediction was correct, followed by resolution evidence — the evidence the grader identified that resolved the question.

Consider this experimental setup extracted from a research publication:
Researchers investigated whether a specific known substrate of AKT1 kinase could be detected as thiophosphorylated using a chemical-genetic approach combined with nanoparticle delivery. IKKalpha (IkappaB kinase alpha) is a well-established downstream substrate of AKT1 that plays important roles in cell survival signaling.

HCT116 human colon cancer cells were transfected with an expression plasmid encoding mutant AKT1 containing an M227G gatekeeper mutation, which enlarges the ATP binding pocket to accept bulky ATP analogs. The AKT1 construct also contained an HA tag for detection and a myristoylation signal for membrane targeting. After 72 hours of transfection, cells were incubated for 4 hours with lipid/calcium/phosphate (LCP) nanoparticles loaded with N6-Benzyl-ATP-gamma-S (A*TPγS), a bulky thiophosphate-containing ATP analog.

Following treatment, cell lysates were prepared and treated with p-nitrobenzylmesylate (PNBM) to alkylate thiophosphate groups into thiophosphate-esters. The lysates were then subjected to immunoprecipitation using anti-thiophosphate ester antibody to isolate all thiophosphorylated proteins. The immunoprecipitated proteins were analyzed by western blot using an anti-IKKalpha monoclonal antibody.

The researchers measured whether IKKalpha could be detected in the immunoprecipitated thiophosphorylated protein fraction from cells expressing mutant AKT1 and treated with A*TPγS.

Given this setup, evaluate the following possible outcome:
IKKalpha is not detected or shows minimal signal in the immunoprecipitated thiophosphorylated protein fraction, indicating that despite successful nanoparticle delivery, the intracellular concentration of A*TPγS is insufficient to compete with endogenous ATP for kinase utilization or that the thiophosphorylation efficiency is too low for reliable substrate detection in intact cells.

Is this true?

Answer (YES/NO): NO